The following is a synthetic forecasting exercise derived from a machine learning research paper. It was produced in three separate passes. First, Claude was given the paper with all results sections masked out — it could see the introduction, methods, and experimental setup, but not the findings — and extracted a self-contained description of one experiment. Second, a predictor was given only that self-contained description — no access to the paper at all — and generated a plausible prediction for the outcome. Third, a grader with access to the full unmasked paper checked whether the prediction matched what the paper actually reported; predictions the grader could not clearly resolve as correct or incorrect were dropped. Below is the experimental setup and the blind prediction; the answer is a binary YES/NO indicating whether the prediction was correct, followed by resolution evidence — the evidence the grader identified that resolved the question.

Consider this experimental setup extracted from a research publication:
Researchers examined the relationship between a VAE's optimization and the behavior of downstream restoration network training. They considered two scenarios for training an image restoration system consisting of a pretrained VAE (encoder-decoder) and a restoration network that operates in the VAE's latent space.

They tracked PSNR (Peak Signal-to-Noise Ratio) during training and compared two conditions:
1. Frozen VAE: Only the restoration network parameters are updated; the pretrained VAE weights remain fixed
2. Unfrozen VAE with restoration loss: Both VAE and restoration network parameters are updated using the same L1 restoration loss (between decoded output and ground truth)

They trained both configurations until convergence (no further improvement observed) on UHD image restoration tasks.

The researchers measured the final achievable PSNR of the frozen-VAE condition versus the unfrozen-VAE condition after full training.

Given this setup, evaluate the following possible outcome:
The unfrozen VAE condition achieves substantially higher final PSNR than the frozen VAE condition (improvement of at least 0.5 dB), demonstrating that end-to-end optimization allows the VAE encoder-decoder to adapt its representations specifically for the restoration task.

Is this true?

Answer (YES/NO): NO